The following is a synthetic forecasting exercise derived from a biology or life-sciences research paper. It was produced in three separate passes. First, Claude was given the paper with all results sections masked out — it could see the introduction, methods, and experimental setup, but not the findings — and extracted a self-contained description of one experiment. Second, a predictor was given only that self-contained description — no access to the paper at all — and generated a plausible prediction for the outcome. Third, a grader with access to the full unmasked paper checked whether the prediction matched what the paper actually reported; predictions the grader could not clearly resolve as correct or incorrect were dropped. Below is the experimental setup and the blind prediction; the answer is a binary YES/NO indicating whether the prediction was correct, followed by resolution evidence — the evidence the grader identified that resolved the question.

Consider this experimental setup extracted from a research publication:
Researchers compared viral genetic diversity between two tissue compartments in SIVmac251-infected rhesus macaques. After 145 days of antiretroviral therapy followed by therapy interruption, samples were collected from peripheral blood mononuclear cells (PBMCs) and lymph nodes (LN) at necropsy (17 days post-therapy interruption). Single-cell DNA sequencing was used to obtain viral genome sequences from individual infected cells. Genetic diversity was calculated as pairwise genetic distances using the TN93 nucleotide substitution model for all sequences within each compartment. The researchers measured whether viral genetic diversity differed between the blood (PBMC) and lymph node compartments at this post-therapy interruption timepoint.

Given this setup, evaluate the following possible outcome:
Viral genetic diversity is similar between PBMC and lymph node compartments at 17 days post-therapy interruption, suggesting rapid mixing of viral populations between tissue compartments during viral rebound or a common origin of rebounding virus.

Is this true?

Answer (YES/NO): NO